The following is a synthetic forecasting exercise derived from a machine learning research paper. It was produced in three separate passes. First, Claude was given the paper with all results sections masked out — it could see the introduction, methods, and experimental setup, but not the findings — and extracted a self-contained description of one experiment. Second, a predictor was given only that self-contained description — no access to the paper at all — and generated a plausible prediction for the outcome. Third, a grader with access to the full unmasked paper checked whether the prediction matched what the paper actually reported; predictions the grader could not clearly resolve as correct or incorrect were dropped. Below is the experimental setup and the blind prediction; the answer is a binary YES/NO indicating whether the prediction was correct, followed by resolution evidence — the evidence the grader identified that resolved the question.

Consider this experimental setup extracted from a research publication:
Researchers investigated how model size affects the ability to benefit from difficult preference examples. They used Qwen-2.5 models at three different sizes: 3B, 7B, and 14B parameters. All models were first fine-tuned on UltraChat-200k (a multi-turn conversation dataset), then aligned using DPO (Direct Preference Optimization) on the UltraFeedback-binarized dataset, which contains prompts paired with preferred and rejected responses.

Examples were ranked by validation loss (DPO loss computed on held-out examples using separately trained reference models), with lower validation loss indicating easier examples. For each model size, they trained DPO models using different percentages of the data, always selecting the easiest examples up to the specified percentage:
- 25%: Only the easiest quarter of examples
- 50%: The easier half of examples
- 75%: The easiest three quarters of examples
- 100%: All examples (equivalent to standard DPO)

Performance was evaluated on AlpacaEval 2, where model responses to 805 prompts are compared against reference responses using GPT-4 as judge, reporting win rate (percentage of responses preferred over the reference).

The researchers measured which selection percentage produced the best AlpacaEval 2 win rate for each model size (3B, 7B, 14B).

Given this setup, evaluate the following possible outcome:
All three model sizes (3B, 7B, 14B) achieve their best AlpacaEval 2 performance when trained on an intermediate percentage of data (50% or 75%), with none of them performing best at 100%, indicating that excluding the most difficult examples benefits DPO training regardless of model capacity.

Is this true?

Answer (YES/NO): NO